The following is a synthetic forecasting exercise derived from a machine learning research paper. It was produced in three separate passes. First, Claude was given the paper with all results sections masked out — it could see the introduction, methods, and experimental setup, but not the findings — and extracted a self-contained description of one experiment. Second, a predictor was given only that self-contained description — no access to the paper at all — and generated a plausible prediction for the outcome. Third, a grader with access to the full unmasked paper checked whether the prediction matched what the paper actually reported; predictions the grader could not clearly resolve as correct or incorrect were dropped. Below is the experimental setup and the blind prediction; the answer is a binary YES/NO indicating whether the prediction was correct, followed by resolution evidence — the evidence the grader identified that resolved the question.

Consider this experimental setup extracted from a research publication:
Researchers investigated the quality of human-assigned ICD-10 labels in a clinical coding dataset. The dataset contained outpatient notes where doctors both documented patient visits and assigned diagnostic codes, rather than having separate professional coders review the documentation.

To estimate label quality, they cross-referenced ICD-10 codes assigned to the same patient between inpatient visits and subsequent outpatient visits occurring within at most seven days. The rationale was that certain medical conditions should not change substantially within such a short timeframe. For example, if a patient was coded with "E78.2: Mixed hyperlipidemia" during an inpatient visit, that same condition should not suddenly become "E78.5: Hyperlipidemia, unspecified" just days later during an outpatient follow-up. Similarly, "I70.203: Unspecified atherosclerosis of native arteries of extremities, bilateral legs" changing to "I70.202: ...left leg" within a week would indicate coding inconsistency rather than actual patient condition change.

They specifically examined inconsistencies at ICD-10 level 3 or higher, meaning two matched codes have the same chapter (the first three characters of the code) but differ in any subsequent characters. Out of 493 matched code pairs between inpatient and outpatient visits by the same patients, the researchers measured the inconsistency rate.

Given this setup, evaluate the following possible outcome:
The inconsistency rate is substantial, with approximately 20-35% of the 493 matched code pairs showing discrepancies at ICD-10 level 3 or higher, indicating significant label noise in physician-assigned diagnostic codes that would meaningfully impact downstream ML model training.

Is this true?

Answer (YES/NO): YES